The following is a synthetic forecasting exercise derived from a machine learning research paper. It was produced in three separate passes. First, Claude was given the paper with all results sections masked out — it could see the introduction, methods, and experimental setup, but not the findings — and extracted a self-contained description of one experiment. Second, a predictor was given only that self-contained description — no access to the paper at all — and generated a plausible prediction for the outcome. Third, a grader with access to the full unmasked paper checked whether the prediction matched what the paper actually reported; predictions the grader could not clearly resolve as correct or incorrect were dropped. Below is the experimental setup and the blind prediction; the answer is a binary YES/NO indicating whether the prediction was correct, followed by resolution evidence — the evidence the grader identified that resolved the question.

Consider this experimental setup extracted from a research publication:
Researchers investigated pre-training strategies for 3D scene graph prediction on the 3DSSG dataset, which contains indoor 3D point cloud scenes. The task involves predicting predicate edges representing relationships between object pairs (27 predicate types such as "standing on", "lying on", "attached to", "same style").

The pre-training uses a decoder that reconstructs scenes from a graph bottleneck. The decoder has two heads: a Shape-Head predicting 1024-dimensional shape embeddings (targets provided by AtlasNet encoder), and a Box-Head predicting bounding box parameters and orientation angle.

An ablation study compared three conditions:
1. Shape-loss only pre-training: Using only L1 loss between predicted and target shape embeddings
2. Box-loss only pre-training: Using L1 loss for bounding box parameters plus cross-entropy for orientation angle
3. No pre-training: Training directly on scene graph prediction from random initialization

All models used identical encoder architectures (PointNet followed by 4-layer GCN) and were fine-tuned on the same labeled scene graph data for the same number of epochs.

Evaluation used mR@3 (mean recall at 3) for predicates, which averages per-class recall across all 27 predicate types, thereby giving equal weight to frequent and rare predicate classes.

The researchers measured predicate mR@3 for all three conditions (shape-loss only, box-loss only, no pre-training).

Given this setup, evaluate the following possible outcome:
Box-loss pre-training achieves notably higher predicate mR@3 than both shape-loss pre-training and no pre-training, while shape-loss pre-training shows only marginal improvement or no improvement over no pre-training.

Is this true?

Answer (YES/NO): NO